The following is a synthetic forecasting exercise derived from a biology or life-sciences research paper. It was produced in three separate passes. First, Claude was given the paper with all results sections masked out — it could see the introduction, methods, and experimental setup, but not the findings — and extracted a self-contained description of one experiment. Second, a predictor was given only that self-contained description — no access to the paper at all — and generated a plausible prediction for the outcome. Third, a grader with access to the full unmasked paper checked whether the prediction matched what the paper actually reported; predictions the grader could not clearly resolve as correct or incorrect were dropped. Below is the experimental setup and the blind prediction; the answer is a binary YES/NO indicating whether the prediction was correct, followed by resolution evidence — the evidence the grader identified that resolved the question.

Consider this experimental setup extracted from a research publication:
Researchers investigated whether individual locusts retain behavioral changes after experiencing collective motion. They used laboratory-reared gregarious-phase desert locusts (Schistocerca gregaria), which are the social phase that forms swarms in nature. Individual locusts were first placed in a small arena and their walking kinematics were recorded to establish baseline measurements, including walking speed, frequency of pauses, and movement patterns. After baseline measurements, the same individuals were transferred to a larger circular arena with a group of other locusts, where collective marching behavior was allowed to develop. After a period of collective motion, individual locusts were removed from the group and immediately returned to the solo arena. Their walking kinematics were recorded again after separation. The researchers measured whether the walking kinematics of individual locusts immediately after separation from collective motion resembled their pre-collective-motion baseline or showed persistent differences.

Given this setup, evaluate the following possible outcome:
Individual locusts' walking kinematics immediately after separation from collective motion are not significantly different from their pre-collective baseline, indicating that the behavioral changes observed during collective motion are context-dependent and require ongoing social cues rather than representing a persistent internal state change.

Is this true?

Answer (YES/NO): NO